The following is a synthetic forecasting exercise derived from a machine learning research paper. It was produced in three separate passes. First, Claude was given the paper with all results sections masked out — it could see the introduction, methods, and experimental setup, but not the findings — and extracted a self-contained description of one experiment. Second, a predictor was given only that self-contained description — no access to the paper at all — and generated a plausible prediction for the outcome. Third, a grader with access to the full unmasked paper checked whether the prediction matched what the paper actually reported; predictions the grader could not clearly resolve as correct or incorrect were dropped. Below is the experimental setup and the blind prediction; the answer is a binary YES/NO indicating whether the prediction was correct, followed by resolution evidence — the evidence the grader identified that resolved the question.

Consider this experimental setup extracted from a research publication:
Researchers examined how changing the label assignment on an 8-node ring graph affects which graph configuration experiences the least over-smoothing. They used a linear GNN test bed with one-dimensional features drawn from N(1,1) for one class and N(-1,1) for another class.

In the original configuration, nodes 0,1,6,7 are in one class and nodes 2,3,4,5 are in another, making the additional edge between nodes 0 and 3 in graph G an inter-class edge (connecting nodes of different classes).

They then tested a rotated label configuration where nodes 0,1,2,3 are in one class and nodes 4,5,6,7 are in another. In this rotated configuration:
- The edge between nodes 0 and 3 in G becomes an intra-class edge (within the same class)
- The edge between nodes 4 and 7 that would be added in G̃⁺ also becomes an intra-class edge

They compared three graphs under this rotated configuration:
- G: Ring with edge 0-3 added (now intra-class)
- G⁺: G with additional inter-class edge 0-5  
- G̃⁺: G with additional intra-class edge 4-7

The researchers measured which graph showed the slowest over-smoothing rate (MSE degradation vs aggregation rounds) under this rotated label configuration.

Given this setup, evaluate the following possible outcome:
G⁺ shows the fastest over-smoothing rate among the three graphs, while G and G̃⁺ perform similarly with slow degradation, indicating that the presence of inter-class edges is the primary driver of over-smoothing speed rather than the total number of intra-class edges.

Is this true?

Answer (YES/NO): NO